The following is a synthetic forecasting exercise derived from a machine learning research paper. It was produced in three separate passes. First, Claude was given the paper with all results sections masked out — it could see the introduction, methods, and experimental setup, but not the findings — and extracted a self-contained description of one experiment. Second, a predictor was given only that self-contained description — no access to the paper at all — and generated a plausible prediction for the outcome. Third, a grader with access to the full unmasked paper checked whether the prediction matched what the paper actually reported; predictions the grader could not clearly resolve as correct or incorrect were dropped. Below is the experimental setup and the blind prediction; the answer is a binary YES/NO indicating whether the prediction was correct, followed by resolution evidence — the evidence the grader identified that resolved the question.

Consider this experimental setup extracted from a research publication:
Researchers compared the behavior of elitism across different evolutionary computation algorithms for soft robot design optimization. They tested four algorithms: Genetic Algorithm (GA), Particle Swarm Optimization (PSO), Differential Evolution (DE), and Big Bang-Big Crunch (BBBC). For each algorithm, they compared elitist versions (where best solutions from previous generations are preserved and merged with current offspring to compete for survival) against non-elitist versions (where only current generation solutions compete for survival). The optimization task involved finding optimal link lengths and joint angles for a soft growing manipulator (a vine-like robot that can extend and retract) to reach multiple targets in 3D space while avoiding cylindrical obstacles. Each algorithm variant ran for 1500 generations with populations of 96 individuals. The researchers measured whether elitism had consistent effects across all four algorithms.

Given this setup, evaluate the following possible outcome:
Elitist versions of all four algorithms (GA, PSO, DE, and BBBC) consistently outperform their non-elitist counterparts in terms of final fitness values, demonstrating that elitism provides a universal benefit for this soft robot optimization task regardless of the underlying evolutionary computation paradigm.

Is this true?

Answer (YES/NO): NO